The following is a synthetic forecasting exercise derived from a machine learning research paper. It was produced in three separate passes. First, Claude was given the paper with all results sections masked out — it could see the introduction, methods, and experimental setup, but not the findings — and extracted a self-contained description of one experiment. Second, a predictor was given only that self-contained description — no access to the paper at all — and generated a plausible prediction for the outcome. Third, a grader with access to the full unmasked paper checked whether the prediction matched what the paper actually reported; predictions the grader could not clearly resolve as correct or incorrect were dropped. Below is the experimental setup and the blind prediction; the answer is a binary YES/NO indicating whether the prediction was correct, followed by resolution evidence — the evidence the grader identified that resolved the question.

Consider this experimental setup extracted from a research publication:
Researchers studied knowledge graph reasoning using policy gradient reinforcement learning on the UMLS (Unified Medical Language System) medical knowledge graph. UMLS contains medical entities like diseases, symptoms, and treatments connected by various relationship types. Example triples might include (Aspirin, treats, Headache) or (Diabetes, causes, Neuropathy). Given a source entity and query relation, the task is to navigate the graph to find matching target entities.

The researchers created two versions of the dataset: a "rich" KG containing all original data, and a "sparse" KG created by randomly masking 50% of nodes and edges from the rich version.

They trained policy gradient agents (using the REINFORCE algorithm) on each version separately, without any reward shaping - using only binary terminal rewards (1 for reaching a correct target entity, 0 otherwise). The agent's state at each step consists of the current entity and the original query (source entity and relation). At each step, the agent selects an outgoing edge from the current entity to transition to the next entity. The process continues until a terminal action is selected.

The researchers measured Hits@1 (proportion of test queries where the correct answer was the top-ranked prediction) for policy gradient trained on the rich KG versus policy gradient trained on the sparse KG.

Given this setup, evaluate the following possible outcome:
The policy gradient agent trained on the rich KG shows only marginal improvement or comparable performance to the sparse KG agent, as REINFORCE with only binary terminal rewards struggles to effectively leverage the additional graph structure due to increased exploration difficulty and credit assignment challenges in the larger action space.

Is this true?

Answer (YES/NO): NO